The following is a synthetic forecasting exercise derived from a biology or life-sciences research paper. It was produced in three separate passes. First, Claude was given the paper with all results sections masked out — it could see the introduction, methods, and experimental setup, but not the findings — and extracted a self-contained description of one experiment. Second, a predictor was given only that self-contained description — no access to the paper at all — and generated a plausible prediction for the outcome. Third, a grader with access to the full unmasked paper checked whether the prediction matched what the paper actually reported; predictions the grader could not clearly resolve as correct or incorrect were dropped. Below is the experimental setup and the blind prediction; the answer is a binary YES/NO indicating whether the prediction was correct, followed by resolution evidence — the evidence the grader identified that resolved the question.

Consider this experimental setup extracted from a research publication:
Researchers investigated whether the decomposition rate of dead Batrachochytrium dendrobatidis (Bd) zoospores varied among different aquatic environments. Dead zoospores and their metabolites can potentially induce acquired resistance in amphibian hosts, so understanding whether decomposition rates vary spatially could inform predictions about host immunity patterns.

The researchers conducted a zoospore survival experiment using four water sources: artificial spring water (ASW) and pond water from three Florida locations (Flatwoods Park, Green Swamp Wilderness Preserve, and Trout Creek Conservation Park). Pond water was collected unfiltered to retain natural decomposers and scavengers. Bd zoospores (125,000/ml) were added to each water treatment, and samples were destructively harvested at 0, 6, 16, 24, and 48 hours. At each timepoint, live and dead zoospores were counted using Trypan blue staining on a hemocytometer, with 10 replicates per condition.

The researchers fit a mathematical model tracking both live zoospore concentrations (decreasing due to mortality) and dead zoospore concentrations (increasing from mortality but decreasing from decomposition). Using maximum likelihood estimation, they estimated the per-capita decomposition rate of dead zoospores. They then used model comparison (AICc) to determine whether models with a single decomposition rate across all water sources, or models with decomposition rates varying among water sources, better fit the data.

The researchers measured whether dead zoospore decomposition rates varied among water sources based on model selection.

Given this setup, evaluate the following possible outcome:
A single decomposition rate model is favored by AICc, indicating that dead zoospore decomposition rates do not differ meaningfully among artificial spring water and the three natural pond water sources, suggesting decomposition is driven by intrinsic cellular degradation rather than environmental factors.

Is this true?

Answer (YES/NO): NO